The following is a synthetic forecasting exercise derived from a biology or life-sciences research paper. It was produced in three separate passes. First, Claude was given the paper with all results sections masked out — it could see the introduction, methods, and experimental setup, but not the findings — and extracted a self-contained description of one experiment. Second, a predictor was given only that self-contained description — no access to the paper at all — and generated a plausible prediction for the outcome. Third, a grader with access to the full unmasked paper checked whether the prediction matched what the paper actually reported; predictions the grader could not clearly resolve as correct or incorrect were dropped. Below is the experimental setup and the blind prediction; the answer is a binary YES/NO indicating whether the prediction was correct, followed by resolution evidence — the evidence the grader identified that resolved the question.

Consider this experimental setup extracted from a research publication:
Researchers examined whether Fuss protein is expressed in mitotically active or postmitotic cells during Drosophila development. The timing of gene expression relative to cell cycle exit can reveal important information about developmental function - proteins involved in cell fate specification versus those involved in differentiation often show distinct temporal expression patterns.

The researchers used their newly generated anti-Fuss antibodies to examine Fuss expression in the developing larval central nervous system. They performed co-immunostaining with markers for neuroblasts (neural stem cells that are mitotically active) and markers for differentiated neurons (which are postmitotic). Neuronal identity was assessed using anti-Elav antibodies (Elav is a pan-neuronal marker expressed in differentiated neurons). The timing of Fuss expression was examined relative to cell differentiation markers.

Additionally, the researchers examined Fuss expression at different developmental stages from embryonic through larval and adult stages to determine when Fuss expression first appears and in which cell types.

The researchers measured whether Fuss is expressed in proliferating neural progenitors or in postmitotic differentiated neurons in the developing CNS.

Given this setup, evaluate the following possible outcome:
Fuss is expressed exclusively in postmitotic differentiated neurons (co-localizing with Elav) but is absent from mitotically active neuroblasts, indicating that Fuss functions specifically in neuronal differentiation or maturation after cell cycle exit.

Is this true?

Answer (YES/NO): YES